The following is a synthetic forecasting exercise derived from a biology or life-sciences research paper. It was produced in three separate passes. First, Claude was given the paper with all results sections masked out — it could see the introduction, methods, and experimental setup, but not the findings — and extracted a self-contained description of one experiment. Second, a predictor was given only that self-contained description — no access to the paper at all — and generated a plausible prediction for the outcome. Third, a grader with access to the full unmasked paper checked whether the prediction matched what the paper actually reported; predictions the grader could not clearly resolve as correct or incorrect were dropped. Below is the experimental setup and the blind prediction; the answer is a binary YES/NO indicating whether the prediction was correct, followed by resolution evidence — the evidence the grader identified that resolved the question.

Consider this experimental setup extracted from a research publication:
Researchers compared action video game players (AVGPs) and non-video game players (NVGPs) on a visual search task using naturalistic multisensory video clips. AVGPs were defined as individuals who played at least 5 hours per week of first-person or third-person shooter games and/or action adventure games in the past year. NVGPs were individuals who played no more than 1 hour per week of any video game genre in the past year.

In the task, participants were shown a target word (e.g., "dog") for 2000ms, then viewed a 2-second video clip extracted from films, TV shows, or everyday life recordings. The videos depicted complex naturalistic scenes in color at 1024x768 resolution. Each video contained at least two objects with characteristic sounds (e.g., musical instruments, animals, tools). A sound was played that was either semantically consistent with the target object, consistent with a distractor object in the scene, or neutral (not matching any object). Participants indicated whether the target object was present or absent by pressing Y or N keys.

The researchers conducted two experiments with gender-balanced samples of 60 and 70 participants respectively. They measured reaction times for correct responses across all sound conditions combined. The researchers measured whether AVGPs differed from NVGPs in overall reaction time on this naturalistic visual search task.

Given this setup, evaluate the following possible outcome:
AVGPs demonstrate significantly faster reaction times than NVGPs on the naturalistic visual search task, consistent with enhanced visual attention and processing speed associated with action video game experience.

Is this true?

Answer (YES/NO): NO